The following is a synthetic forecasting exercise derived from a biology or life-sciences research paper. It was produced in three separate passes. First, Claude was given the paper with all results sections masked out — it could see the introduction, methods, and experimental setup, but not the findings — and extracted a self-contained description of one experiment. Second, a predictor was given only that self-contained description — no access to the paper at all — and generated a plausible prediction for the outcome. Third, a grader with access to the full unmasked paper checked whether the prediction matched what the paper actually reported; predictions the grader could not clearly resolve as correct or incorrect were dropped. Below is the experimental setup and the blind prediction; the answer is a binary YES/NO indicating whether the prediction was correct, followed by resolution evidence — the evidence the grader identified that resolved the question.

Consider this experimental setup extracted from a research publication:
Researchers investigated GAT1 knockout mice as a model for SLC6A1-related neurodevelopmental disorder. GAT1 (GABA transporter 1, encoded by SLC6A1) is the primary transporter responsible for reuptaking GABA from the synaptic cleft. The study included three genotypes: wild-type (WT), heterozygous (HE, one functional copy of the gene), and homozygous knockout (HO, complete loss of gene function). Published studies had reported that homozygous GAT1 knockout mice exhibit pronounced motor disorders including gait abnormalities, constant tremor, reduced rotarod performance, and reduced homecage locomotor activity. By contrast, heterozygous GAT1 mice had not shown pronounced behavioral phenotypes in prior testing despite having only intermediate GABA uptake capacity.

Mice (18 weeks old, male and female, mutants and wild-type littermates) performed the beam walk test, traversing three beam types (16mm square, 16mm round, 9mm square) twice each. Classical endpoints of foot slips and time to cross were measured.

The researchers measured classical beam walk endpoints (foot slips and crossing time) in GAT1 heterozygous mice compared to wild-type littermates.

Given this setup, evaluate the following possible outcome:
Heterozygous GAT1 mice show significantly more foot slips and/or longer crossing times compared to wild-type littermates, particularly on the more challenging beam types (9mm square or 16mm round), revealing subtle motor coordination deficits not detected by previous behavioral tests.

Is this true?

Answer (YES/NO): NO